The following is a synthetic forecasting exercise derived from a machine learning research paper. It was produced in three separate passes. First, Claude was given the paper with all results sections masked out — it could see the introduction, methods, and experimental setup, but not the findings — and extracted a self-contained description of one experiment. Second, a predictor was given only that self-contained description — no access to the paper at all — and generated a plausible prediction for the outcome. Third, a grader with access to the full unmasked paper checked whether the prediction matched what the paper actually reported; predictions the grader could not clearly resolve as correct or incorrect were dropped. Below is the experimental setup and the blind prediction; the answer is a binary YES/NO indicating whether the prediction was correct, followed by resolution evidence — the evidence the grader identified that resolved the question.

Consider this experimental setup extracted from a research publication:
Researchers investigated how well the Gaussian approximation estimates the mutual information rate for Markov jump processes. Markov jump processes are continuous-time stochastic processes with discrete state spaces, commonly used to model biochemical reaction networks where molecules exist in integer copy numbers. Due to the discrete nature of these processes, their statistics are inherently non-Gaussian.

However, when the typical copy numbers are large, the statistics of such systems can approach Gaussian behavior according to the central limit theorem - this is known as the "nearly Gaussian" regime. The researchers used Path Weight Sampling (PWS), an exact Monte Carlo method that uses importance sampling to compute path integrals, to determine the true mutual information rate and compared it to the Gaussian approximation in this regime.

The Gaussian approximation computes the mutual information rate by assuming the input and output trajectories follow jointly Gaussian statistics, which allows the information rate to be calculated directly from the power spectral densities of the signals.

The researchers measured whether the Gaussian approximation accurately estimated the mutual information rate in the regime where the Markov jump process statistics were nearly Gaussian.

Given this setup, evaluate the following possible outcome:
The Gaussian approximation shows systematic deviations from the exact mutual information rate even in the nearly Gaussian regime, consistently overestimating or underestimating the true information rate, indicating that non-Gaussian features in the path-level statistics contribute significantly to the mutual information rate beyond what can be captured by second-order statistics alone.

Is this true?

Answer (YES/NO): YES